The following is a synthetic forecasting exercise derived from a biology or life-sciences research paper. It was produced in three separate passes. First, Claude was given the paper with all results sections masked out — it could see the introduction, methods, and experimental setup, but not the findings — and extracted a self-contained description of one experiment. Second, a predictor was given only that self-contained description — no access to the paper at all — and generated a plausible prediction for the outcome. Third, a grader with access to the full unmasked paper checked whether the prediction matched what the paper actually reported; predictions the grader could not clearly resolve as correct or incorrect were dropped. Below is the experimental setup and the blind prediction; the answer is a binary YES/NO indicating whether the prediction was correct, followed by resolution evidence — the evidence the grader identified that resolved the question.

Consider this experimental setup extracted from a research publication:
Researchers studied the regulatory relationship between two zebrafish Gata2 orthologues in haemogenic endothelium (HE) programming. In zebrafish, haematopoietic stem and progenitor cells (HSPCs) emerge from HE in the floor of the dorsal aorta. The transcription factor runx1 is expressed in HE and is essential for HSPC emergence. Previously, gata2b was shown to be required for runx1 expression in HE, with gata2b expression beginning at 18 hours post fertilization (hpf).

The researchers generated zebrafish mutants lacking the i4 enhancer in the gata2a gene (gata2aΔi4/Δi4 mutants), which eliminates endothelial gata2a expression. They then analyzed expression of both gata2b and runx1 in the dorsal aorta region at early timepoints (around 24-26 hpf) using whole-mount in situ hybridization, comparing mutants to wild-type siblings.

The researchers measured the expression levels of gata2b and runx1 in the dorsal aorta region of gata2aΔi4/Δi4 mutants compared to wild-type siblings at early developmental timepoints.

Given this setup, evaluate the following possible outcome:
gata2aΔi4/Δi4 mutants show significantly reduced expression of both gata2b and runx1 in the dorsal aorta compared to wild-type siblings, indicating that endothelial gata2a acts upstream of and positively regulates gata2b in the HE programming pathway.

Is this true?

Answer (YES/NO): YES